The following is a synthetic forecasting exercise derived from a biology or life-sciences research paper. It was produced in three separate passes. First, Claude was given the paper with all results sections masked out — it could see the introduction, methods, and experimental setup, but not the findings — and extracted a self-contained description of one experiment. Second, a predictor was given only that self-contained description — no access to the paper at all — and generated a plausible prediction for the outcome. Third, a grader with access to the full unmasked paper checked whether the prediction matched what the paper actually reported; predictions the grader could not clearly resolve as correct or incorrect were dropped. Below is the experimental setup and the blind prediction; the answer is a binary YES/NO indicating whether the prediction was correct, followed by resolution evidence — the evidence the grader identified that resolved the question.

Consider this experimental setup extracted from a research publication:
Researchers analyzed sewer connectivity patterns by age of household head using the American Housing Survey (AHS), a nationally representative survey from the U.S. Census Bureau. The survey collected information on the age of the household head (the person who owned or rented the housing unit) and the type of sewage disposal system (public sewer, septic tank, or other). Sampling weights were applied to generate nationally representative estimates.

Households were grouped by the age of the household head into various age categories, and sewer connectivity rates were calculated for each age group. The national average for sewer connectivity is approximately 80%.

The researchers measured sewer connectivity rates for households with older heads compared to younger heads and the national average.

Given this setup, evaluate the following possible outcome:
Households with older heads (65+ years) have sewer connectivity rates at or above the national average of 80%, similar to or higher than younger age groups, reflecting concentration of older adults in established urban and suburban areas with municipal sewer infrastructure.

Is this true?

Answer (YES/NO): NO